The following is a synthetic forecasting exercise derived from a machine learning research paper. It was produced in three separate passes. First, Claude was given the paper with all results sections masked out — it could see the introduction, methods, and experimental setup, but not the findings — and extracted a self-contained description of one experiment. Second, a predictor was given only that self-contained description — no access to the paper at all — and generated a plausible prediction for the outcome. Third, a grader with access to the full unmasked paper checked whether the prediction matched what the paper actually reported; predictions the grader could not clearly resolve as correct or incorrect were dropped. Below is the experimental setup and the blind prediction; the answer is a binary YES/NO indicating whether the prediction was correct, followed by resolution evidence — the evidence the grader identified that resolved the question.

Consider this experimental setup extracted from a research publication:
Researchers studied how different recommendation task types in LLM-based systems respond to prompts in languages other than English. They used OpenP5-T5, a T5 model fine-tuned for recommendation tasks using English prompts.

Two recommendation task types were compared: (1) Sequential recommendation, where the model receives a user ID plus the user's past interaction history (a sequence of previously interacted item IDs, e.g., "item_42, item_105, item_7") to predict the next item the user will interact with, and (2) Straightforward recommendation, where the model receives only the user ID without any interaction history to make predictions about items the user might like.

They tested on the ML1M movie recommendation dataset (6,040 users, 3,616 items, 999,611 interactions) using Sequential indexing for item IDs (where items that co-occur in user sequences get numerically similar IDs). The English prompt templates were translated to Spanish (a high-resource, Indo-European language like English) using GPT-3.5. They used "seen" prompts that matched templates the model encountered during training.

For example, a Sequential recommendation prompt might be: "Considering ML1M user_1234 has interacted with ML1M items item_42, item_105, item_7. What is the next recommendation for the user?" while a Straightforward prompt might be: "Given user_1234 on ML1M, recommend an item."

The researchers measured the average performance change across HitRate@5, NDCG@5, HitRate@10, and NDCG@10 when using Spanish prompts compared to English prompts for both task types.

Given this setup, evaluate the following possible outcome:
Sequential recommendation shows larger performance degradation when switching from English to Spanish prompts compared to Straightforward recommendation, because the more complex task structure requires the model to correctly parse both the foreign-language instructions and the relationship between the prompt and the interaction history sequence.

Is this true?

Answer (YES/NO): YES